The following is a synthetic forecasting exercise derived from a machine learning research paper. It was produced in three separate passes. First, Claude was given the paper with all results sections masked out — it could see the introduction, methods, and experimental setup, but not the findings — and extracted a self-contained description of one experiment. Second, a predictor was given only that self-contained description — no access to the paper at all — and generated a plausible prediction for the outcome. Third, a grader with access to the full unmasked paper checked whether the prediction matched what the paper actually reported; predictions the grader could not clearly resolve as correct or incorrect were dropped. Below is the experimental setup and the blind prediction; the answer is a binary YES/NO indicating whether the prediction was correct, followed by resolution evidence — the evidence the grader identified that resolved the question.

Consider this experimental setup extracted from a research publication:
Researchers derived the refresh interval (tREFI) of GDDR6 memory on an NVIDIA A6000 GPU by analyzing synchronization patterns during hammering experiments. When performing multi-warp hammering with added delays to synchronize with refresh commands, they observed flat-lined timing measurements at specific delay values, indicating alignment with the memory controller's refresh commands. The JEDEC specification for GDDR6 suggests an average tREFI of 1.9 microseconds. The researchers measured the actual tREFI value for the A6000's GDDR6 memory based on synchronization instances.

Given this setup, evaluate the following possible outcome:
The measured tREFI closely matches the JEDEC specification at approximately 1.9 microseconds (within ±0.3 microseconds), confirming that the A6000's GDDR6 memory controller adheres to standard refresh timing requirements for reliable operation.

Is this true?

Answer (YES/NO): NO